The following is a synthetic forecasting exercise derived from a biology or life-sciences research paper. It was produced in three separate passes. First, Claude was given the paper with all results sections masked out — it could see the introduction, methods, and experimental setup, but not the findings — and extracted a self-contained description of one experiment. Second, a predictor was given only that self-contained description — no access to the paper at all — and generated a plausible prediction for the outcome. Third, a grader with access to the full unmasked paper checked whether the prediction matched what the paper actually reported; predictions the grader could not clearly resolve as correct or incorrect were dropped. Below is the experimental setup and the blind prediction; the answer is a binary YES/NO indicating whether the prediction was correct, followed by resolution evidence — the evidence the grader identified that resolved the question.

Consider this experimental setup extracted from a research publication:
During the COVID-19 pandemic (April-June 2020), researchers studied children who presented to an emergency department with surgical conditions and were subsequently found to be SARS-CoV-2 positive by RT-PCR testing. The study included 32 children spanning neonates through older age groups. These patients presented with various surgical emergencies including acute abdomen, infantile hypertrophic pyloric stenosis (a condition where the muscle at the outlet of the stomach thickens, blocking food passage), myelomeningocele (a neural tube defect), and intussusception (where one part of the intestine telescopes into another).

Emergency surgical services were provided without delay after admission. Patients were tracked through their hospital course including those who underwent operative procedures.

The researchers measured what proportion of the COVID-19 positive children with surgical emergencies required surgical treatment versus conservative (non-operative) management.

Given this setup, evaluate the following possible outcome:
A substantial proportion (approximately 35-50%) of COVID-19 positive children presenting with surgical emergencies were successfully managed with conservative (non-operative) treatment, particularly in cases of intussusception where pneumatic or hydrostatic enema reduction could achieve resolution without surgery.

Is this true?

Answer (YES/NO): NO